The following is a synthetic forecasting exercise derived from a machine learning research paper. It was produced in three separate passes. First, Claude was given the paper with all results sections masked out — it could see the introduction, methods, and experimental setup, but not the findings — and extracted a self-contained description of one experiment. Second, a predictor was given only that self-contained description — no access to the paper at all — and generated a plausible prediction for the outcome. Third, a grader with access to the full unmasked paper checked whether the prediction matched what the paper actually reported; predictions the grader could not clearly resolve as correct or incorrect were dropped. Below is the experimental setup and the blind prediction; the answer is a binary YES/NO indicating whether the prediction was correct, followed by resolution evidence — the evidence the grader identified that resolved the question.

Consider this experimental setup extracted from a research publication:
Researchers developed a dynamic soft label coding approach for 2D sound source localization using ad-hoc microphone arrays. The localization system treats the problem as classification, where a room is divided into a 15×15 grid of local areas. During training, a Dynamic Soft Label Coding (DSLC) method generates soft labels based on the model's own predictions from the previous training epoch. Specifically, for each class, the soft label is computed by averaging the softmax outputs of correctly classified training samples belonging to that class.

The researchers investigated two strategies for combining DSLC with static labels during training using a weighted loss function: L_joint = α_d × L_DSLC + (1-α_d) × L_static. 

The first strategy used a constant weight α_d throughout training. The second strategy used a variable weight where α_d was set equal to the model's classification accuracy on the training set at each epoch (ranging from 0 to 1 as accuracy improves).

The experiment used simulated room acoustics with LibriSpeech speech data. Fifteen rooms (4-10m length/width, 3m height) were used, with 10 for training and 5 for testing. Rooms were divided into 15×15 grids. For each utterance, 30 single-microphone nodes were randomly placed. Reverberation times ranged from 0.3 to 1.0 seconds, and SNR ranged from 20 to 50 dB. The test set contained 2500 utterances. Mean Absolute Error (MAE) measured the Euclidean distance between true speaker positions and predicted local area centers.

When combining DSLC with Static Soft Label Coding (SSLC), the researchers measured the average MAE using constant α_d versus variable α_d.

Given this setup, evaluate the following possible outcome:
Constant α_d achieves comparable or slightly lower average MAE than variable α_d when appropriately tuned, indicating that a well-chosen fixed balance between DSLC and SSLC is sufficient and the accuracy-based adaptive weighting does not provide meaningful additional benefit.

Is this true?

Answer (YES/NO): YES